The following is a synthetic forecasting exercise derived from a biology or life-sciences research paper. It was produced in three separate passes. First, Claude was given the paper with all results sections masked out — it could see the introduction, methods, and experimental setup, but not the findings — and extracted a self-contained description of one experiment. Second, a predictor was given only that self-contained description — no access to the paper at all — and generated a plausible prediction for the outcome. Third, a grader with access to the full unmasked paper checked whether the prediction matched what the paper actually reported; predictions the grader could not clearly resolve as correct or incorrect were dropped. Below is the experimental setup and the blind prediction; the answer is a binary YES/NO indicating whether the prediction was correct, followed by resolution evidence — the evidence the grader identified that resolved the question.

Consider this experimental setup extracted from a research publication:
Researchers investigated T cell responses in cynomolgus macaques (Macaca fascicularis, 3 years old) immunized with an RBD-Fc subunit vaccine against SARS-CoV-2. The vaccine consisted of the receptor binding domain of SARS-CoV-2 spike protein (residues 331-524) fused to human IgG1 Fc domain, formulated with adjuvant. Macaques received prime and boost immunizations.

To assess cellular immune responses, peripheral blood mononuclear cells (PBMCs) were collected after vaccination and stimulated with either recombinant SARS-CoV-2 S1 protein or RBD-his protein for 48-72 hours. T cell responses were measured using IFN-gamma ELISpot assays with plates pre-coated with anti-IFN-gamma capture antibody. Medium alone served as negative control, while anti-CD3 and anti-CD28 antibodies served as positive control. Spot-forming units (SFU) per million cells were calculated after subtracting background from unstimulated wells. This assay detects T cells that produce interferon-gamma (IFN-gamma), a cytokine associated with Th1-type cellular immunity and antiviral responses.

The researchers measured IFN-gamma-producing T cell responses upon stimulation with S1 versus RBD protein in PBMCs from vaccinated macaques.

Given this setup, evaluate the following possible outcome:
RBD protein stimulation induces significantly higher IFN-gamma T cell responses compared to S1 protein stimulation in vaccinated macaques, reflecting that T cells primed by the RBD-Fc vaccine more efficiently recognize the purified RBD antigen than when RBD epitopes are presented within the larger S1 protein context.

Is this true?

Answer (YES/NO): NO